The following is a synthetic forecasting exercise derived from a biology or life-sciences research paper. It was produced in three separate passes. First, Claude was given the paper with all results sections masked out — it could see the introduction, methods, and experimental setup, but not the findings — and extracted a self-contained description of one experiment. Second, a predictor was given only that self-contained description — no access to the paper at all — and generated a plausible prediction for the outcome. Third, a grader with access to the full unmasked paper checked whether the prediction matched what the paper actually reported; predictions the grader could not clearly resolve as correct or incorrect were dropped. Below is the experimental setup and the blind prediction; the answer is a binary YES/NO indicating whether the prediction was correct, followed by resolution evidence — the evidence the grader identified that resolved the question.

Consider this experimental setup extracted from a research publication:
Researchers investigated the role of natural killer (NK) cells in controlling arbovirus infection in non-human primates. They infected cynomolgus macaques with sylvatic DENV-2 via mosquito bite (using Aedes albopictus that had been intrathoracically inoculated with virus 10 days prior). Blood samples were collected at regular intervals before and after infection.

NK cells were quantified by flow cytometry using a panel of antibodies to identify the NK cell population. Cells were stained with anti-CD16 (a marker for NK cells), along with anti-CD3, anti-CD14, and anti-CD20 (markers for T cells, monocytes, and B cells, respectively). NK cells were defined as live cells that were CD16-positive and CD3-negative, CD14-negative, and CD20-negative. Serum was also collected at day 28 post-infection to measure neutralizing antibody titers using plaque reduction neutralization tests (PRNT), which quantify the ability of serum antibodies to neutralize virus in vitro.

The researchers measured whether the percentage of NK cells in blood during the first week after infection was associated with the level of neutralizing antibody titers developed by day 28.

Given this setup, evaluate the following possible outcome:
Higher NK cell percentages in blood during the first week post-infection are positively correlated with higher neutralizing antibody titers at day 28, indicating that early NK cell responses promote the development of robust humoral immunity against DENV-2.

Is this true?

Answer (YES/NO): NO